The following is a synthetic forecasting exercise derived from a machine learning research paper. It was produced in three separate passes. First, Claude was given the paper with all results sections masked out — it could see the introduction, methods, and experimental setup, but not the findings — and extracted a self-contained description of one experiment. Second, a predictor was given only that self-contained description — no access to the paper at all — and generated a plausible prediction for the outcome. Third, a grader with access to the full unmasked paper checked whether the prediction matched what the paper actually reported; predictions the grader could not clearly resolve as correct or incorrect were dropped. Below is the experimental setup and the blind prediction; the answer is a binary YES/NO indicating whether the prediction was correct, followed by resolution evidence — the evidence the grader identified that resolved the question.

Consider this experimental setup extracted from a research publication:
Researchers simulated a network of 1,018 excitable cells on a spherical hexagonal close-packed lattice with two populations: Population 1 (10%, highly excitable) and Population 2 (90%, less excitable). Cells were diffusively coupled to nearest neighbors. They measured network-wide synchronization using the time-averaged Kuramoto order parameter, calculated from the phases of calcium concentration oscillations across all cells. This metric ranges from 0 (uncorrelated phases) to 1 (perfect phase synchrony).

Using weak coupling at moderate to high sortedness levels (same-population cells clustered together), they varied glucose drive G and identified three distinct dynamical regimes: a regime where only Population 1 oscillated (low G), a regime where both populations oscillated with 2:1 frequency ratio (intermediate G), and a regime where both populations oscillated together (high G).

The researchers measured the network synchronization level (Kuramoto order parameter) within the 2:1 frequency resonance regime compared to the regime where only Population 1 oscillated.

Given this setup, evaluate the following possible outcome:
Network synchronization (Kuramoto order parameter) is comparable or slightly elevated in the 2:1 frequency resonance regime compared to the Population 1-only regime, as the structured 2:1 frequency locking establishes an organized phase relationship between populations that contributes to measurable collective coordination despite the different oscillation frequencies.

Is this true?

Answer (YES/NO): NO